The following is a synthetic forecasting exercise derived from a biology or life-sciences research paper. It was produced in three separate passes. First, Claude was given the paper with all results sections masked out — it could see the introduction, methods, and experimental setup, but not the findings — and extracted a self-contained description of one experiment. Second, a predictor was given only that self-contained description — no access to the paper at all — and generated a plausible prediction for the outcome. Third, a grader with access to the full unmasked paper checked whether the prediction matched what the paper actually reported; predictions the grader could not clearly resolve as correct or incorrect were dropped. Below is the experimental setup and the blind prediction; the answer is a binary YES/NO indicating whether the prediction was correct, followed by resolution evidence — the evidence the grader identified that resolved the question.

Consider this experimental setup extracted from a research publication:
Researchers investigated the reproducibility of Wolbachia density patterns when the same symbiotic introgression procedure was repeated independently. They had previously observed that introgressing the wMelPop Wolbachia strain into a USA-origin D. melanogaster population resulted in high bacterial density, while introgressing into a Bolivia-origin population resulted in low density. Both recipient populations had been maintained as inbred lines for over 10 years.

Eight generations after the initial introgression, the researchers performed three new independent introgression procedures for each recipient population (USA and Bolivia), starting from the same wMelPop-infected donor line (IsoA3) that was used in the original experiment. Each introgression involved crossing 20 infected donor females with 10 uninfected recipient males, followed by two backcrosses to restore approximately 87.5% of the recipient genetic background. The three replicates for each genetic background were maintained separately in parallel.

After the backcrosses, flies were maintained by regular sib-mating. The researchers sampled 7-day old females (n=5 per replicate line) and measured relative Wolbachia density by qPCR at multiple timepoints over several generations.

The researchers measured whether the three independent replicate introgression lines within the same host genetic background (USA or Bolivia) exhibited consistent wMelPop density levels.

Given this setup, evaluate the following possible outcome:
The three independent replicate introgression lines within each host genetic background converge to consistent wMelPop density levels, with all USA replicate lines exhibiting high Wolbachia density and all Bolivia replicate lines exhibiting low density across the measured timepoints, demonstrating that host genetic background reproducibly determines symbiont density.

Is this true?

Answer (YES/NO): NO